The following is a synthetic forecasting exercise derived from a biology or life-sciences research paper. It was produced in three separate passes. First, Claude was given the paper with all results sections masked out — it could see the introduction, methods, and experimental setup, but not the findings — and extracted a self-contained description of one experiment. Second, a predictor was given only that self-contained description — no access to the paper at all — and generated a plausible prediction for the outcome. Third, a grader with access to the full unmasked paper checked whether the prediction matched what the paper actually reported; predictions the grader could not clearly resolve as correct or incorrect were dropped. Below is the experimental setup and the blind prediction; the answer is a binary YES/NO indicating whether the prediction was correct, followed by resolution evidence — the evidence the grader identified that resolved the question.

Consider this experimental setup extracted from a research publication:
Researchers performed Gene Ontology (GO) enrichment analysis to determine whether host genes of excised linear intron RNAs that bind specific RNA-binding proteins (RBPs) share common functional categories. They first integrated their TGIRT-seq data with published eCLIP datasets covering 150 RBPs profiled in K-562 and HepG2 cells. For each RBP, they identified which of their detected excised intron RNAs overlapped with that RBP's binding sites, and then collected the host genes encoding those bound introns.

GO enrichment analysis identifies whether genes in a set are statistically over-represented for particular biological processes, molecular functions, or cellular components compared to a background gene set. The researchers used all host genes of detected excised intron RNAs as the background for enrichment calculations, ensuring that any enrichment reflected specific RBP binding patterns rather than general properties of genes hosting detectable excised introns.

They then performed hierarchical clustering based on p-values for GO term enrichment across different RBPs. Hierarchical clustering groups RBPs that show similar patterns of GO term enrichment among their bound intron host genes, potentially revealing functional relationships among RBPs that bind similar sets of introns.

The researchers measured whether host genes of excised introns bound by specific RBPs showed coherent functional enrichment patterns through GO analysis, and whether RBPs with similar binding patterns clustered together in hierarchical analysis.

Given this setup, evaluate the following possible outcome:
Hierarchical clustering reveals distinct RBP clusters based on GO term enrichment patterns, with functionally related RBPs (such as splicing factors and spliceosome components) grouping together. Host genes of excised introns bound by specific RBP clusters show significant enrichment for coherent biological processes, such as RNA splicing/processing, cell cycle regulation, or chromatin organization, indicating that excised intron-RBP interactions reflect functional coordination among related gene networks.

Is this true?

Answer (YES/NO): YES